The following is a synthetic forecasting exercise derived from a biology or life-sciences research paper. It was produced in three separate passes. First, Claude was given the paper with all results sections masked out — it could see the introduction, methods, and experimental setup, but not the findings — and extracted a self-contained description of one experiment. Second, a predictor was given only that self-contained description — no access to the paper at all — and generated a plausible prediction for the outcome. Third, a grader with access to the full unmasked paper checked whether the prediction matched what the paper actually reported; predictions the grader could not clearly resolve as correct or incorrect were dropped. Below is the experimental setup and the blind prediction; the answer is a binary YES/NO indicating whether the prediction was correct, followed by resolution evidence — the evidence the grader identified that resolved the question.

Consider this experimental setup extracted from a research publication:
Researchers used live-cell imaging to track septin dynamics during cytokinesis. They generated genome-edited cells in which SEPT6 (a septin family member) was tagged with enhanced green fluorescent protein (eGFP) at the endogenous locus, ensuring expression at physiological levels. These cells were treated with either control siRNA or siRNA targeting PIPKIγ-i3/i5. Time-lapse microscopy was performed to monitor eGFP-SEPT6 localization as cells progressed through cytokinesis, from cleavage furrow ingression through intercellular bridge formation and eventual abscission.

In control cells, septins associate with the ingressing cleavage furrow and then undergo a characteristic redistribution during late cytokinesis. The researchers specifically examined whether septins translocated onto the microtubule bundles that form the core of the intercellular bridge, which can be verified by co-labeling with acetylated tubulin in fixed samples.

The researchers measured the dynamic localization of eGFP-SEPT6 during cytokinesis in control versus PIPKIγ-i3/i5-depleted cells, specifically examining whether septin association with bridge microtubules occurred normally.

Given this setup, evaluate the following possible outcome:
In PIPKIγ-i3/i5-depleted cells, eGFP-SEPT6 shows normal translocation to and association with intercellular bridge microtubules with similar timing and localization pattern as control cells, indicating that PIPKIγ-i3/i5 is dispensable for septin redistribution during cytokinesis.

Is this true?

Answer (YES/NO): NO